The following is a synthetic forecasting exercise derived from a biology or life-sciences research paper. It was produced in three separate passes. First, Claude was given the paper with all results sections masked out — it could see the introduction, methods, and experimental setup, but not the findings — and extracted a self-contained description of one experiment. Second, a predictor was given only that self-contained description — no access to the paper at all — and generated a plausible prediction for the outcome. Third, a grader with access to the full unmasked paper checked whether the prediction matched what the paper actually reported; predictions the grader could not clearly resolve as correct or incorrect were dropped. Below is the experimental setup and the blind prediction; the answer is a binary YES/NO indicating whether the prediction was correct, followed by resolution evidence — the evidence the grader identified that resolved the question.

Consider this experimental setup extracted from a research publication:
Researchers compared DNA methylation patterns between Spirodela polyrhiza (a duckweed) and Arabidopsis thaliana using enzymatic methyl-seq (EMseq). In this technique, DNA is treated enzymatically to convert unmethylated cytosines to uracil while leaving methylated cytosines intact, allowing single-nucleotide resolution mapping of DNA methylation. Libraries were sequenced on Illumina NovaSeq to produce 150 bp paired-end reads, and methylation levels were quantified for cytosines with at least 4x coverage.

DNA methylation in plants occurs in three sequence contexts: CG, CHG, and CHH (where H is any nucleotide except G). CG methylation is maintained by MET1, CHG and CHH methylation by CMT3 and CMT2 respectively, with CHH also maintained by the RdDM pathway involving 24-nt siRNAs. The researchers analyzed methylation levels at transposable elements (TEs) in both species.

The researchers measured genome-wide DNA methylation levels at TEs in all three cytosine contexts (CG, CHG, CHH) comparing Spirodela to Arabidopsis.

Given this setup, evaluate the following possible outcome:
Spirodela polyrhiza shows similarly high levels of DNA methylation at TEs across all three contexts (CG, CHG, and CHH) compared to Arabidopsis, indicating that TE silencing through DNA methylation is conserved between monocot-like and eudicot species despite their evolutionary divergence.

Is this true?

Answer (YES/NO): NO